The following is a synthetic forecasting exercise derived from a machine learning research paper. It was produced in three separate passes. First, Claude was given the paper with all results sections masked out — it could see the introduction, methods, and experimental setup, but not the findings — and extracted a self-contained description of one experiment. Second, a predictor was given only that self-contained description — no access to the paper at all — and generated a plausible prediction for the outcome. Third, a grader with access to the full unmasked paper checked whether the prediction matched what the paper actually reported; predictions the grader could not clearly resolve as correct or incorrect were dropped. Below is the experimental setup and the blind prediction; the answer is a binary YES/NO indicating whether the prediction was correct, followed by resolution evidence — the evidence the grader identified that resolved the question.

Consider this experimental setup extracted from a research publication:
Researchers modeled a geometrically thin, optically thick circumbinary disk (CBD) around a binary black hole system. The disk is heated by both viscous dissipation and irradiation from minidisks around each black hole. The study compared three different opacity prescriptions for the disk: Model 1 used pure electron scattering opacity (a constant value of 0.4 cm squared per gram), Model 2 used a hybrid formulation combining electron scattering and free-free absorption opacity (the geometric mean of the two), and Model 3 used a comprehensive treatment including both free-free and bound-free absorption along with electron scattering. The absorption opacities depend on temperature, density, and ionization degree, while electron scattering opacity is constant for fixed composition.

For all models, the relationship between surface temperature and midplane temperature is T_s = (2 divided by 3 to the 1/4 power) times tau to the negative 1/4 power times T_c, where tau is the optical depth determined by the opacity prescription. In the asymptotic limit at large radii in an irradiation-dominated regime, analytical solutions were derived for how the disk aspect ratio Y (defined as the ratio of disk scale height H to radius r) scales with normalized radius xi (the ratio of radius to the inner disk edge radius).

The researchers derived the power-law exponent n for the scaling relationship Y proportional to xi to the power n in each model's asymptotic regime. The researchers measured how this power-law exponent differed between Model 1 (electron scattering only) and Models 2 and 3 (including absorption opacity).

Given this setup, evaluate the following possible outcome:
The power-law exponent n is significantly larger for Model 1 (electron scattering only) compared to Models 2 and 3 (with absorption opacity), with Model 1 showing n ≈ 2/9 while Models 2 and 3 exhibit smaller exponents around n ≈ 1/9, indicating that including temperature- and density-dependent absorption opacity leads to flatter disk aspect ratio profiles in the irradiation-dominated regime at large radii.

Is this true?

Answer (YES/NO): NO